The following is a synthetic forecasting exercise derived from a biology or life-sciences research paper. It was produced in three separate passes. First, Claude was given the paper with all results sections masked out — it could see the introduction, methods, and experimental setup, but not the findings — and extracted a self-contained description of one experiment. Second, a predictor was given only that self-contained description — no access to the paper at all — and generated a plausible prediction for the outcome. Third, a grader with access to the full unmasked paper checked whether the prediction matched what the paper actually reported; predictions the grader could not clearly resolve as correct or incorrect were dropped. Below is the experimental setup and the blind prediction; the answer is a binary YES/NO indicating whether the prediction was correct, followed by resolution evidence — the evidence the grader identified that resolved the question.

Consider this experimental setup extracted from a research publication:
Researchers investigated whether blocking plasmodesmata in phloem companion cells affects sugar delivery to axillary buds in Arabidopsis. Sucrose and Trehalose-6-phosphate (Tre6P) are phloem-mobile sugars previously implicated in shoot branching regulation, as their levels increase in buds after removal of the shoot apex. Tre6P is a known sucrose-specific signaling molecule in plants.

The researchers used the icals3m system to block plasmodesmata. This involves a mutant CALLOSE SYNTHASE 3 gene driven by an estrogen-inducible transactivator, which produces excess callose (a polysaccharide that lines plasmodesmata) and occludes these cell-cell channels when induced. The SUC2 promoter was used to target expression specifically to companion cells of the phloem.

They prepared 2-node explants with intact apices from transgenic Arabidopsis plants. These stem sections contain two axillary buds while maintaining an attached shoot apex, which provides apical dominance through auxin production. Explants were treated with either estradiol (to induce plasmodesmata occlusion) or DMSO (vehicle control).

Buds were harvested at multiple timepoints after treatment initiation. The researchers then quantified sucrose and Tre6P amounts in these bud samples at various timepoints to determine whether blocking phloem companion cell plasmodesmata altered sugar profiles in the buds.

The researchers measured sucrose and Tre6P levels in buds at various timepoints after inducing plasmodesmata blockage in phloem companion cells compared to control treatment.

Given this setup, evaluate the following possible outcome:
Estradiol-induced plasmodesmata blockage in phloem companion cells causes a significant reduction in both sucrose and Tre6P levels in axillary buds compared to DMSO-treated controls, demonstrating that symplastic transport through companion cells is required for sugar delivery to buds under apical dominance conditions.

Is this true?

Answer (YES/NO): NO